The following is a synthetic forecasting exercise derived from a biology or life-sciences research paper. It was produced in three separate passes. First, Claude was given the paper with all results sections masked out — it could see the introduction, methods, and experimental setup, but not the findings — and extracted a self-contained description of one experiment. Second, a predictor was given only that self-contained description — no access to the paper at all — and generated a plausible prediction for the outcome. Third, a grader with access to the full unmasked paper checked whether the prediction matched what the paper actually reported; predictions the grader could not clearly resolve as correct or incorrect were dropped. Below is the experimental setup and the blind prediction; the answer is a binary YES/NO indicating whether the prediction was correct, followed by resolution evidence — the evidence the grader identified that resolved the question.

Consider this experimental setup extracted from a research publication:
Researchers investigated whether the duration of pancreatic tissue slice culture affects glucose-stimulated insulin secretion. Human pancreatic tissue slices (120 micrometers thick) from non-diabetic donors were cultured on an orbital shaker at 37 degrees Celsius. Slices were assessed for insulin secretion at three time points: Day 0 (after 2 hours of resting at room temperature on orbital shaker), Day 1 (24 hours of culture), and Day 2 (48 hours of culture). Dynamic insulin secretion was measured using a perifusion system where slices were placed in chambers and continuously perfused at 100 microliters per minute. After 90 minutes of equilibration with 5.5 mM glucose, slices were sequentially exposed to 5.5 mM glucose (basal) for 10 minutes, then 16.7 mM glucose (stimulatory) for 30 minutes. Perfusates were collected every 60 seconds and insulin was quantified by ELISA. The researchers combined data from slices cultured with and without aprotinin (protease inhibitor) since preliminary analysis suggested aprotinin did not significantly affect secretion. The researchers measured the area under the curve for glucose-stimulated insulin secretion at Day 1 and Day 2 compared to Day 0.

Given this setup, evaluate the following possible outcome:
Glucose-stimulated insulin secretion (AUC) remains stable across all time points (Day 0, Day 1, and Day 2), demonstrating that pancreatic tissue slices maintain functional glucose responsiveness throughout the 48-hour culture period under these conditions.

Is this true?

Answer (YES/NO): YES